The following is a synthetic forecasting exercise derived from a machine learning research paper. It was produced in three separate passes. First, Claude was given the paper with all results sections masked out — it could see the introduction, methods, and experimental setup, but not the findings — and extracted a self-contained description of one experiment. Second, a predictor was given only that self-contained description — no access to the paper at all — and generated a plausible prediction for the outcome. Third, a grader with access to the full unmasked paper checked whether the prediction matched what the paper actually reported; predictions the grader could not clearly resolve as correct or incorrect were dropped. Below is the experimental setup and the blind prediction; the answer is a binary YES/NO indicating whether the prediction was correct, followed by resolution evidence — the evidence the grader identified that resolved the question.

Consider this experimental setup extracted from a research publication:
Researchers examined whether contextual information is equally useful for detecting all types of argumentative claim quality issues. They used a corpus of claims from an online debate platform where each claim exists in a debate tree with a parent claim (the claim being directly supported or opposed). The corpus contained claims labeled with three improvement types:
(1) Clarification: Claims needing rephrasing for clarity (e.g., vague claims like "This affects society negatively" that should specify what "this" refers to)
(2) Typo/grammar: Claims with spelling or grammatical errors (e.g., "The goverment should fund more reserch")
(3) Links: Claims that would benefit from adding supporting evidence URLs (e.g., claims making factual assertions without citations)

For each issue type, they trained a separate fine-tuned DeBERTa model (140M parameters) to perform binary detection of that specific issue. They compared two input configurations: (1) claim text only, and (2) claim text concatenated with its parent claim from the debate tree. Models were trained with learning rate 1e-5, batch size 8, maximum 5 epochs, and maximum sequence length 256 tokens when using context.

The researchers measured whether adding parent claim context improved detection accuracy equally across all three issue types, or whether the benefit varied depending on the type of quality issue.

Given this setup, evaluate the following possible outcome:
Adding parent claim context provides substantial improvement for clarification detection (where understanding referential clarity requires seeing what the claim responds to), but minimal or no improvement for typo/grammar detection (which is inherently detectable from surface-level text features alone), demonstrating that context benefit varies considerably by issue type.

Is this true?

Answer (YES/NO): NO